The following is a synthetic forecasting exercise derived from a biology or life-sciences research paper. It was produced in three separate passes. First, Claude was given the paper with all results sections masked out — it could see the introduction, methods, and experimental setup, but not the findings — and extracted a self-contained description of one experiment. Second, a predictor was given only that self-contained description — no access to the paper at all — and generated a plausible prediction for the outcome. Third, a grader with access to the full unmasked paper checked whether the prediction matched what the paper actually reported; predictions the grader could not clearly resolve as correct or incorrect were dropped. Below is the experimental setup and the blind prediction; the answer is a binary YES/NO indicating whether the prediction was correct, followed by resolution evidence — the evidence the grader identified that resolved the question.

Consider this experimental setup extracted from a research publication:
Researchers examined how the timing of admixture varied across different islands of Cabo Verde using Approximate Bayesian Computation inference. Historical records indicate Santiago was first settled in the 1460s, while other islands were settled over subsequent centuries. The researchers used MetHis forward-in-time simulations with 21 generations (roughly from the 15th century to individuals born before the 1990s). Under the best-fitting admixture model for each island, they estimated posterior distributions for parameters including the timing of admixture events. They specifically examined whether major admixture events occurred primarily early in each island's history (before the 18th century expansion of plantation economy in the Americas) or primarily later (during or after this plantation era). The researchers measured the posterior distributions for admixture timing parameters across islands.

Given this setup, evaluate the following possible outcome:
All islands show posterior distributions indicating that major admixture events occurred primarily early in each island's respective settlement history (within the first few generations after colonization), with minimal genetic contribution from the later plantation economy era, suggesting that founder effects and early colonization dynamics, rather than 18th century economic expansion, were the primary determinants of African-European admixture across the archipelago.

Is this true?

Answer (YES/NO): NO